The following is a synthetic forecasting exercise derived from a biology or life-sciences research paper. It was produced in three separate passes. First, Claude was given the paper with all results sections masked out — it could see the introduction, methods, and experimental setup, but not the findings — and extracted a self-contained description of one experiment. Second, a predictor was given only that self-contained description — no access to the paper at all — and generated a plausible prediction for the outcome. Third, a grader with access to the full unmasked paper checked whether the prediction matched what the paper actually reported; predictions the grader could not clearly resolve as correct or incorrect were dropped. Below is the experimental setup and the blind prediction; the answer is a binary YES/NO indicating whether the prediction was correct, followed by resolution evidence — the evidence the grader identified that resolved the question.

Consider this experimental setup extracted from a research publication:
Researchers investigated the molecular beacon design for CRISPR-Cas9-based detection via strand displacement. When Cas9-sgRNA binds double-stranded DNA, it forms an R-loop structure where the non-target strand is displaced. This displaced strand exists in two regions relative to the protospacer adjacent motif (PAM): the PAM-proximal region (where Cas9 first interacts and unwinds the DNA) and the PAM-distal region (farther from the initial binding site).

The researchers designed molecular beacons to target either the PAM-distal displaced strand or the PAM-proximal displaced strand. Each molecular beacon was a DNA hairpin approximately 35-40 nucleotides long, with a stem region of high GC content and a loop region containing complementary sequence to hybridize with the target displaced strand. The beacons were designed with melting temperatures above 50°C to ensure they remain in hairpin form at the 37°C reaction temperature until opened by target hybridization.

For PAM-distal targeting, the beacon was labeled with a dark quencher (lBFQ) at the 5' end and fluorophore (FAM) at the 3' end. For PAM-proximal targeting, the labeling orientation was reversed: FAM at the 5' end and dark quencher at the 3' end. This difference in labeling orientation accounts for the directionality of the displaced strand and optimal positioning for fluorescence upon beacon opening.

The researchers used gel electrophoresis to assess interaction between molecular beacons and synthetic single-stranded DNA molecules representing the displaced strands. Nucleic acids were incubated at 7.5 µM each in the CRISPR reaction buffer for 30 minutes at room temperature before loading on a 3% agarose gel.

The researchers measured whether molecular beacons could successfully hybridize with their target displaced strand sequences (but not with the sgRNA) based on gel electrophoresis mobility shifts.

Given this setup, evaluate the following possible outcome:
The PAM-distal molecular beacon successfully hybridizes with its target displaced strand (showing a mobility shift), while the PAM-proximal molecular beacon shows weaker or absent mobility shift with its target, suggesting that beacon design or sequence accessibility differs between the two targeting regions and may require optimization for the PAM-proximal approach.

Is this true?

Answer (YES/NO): NO